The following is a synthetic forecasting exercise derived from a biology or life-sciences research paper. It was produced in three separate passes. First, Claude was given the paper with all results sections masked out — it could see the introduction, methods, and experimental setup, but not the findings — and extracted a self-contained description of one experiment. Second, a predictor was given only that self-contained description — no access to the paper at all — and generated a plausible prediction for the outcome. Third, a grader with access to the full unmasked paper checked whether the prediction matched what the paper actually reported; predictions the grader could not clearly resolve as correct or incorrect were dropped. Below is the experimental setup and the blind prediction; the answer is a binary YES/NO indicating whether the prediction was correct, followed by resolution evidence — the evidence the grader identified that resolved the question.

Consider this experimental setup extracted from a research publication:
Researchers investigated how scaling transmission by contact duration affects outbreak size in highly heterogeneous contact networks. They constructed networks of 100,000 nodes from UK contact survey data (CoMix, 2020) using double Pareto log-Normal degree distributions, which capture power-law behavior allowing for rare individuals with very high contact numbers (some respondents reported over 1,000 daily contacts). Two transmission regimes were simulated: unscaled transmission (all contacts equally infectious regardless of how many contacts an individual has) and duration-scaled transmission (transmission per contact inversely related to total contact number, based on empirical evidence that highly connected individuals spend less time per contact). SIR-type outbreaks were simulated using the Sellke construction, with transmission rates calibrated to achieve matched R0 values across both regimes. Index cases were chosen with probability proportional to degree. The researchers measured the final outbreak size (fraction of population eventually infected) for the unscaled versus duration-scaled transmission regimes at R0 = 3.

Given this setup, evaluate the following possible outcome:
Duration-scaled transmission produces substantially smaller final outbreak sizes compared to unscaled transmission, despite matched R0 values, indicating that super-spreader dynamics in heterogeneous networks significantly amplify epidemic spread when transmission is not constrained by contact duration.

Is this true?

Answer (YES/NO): NO